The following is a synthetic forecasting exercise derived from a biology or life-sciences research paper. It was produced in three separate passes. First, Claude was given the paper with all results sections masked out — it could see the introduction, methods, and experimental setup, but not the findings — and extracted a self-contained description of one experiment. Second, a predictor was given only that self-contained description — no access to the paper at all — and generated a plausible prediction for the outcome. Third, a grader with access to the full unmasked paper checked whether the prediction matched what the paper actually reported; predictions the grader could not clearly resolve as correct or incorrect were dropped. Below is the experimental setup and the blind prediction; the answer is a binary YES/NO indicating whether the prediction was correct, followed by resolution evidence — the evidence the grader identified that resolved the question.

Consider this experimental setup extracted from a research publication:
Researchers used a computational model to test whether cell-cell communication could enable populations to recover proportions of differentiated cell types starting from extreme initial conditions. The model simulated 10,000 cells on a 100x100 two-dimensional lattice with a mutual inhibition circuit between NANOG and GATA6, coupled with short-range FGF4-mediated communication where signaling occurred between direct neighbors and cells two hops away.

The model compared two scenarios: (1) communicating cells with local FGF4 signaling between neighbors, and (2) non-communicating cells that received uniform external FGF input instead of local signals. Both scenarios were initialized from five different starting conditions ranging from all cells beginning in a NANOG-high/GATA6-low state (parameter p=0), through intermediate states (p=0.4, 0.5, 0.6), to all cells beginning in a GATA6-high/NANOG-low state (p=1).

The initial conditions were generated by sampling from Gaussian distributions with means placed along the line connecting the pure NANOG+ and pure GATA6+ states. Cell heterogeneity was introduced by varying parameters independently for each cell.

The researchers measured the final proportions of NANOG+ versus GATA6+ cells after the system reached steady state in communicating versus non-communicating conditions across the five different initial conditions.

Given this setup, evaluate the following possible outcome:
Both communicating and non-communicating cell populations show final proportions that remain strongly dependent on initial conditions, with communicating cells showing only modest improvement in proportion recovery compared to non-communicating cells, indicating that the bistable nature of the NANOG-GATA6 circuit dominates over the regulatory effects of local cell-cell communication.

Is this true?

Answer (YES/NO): NO